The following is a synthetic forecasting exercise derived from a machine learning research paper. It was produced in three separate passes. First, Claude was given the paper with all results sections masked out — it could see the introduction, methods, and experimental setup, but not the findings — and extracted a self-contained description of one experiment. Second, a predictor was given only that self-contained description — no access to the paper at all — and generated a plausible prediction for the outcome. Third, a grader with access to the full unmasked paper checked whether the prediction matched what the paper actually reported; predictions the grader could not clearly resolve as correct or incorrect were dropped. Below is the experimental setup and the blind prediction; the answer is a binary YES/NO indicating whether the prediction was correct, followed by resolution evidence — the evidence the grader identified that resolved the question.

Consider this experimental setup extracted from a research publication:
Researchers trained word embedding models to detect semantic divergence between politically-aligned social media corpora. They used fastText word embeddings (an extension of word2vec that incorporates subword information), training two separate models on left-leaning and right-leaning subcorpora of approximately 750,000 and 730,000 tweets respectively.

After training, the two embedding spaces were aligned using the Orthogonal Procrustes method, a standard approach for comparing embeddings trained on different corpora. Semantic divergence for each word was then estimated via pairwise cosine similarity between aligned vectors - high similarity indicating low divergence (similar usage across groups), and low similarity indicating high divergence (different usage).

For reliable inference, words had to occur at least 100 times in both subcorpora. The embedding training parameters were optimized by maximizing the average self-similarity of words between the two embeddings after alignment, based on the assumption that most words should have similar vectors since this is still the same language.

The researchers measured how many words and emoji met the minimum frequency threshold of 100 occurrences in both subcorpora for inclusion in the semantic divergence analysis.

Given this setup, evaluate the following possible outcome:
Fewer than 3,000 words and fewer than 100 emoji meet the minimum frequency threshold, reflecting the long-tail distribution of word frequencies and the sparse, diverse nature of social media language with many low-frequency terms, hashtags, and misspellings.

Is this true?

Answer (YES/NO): NO